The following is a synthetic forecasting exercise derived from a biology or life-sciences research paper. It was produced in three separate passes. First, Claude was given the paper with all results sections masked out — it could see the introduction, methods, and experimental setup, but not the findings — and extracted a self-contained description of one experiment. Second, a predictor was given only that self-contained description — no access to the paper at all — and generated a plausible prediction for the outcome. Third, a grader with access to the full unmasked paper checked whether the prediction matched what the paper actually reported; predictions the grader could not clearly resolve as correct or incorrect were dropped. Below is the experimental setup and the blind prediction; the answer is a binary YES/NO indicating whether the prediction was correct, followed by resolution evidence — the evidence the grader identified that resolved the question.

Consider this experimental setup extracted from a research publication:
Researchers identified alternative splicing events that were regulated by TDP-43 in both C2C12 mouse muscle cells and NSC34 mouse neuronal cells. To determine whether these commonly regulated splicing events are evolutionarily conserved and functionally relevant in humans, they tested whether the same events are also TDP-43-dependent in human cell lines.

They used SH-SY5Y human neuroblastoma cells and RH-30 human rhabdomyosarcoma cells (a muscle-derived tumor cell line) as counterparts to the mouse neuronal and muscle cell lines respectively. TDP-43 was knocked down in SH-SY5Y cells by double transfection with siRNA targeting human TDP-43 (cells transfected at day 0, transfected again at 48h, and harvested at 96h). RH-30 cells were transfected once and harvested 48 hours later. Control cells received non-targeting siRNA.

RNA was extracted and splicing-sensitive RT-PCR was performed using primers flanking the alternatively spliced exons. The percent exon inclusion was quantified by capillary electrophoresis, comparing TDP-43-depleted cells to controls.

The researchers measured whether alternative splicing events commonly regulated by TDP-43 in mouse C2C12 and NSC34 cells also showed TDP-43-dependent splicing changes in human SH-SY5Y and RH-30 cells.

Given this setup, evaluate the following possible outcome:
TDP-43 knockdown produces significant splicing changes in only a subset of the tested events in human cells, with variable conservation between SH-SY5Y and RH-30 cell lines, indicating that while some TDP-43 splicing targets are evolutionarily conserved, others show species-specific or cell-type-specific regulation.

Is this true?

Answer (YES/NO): NO